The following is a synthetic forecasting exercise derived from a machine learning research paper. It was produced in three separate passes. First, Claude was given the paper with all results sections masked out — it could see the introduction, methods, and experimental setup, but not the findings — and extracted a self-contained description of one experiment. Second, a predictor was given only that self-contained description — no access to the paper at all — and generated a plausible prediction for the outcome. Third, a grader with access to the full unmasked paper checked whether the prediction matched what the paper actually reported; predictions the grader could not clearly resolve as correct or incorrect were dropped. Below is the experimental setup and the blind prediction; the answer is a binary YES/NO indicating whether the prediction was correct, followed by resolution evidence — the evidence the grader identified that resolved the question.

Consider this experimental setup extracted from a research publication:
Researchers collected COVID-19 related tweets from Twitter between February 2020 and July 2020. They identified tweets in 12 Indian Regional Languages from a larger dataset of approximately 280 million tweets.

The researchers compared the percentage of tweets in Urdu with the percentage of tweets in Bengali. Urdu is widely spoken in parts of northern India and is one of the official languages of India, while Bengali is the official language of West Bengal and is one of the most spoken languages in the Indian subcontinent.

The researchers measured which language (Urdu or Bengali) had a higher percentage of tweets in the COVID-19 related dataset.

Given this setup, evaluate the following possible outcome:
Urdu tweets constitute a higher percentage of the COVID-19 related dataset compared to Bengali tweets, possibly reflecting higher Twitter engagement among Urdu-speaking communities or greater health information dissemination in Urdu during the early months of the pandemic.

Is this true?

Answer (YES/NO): YES